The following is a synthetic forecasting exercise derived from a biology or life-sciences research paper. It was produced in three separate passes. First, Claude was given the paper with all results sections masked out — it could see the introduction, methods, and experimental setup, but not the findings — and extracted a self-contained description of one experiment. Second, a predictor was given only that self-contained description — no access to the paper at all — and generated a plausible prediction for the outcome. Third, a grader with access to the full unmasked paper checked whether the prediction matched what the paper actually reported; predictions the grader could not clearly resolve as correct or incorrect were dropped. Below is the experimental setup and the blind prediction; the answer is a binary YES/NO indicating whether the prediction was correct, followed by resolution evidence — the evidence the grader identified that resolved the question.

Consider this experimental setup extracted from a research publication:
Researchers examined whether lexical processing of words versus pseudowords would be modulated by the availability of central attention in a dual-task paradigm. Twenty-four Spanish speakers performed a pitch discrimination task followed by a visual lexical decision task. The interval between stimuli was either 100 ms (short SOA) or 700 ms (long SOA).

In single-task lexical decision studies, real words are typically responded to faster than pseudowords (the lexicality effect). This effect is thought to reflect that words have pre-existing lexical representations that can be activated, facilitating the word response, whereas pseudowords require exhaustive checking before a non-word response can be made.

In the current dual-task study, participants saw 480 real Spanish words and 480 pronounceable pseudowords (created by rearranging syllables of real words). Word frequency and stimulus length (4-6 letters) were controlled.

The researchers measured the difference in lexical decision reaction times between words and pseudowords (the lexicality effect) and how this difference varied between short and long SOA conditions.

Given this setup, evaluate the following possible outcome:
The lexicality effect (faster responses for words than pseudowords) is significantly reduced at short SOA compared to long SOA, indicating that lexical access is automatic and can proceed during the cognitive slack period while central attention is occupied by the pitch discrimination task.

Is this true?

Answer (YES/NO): NO